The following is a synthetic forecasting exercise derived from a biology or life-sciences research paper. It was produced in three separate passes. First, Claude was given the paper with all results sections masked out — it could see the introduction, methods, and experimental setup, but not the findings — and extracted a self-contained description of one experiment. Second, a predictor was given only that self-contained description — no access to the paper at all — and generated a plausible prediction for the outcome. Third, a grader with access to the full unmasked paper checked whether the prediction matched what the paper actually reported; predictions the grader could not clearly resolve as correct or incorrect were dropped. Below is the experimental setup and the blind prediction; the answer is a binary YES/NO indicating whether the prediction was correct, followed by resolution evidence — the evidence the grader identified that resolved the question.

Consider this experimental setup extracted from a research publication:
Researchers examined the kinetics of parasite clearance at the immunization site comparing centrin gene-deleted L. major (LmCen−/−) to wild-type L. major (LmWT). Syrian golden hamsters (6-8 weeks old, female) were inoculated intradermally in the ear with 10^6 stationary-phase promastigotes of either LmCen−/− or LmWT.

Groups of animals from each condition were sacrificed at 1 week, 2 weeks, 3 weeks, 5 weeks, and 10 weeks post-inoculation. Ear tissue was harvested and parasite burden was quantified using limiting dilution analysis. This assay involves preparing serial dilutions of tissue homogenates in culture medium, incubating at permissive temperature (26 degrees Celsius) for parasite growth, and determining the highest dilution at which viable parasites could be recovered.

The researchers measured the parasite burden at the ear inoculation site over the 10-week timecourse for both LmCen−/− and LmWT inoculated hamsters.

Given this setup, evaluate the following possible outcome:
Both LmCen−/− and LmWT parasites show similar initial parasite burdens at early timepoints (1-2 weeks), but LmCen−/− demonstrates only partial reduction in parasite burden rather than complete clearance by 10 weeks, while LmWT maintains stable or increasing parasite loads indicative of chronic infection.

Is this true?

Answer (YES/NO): NO